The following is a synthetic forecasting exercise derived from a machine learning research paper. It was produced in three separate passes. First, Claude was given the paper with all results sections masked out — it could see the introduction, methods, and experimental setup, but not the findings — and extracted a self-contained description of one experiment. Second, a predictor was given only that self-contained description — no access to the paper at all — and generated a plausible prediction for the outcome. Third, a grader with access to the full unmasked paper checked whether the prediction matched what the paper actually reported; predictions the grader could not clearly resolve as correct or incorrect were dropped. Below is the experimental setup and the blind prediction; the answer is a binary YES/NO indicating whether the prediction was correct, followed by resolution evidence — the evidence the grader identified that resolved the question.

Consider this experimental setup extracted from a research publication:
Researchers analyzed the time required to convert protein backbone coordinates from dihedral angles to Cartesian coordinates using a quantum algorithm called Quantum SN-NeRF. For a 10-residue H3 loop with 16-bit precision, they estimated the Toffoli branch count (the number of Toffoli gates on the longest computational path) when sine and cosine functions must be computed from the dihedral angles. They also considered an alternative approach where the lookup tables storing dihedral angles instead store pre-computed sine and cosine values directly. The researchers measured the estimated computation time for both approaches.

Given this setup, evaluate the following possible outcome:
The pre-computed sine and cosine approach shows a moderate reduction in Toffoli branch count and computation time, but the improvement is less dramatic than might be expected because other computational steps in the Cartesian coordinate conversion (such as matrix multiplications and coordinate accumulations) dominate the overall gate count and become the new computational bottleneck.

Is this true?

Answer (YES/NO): YES